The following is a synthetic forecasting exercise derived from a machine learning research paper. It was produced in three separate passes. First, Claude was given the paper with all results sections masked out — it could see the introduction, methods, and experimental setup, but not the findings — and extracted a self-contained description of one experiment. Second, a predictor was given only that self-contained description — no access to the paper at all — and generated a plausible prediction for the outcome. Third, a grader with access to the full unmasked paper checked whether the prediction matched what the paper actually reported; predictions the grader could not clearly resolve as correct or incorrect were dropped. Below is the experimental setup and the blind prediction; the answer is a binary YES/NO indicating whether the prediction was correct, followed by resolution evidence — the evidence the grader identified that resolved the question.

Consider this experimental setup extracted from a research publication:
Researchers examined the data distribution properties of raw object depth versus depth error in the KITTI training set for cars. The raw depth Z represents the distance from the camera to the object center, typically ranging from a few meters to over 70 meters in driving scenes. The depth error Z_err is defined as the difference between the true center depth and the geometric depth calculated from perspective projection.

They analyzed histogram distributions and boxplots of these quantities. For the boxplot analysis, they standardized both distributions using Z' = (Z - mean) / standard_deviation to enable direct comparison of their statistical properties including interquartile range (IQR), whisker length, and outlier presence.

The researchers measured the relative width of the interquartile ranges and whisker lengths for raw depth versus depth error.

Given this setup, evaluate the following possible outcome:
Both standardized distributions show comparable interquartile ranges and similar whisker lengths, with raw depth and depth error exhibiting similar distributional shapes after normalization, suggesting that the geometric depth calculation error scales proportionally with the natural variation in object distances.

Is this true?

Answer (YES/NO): NO